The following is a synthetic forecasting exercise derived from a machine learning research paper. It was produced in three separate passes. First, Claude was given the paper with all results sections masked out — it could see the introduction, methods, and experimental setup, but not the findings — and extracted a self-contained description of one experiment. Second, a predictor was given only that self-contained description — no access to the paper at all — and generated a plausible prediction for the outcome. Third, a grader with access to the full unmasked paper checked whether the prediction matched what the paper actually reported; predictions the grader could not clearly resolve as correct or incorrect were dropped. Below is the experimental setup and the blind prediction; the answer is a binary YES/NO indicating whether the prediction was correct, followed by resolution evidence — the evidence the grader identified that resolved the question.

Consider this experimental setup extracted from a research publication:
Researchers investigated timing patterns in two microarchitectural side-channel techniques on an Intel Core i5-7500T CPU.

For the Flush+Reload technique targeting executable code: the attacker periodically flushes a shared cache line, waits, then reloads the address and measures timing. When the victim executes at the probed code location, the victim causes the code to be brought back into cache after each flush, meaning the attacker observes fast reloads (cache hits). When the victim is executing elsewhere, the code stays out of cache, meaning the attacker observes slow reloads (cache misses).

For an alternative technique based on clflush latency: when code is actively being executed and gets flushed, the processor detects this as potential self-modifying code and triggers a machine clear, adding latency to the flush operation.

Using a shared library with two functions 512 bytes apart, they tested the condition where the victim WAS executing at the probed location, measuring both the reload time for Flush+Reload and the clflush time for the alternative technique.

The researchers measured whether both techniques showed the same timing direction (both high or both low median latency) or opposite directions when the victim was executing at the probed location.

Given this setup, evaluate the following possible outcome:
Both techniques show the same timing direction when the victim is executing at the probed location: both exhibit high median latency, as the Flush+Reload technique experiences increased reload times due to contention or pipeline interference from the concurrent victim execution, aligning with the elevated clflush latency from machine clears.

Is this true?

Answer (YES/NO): NO